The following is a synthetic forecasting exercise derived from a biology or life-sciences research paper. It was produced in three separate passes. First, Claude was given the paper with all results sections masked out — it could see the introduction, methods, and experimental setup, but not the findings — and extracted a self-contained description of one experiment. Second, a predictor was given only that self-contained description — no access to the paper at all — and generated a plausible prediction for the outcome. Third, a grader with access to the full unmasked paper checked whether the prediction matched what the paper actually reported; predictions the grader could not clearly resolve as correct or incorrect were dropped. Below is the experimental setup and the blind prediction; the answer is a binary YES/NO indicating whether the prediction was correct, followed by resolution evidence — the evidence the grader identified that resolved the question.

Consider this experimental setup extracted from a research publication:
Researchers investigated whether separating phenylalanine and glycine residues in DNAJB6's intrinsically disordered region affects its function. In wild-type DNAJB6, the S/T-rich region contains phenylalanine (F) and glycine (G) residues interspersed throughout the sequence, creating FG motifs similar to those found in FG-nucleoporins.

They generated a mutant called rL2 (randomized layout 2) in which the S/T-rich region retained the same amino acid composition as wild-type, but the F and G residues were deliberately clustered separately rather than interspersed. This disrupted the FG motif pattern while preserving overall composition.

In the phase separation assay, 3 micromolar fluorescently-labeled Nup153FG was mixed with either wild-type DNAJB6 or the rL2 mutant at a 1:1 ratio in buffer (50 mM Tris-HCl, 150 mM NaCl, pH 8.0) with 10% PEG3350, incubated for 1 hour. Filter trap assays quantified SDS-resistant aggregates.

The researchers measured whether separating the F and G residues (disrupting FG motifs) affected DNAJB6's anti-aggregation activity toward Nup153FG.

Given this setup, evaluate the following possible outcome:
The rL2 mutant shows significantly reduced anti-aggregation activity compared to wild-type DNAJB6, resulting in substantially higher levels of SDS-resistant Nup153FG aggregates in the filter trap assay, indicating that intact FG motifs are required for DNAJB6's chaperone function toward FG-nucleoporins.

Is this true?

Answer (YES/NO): YES